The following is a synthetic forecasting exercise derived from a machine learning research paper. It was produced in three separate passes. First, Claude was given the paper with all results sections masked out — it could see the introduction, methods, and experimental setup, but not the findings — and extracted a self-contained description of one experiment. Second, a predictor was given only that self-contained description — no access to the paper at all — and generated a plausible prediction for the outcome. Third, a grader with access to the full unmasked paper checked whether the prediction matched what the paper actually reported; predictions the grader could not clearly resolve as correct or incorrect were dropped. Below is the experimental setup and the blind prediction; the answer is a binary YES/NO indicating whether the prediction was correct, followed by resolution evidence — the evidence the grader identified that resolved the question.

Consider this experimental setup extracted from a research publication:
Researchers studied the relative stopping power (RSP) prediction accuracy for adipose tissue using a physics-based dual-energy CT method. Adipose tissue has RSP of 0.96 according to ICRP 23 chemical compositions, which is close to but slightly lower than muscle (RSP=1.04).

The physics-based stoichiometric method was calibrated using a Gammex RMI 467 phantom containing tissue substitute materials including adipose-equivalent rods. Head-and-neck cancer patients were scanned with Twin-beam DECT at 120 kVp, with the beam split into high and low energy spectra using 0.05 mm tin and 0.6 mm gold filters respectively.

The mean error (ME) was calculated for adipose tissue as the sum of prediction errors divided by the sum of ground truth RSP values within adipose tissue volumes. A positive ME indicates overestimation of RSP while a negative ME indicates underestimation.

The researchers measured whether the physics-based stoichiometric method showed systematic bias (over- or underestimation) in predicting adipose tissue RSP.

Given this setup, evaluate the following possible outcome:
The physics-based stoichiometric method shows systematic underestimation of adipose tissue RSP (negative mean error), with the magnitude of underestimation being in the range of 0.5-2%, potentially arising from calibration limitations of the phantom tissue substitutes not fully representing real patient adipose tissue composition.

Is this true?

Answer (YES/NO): NO